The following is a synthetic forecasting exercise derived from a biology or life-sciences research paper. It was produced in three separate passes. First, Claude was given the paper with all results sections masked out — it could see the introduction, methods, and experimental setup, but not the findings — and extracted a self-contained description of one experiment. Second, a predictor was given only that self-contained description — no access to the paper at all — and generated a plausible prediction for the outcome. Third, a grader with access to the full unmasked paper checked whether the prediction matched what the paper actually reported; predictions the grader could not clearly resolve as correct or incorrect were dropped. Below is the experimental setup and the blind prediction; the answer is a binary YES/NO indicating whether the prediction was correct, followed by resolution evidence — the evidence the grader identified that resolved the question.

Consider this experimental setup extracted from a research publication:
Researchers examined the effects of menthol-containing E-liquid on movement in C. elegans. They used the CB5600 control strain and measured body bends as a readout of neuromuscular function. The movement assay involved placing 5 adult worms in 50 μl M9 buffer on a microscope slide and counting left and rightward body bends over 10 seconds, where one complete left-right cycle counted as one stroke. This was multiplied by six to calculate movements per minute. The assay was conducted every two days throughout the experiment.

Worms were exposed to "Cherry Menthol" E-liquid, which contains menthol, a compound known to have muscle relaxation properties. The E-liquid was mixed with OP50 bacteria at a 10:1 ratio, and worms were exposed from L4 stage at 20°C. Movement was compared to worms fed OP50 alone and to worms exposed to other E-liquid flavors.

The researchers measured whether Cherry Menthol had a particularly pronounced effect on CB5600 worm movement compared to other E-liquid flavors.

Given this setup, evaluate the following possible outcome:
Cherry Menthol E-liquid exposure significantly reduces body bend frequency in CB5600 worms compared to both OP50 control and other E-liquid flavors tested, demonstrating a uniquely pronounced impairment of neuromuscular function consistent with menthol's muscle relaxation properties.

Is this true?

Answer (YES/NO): NO